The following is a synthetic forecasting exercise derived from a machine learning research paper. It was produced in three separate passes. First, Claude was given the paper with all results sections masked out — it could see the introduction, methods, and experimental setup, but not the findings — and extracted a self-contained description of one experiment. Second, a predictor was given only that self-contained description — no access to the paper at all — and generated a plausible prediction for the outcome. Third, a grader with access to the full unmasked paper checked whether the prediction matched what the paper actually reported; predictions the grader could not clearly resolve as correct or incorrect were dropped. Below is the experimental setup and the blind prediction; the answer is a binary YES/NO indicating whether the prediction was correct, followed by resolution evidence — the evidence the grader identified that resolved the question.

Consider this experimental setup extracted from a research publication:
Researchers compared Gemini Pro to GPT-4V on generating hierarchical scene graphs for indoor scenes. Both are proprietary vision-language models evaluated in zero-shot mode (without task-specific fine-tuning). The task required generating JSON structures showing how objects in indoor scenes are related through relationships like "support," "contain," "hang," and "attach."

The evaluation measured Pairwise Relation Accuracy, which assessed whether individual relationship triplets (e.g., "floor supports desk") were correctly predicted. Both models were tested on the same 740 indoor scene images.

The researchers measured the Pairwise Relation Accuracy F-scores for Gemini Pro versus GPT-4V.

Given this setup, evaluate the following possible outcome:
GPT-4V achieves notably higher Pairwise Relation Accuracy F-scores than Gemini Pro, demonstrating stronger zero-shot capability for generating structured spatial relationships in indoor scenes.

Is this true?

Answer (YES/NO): YES